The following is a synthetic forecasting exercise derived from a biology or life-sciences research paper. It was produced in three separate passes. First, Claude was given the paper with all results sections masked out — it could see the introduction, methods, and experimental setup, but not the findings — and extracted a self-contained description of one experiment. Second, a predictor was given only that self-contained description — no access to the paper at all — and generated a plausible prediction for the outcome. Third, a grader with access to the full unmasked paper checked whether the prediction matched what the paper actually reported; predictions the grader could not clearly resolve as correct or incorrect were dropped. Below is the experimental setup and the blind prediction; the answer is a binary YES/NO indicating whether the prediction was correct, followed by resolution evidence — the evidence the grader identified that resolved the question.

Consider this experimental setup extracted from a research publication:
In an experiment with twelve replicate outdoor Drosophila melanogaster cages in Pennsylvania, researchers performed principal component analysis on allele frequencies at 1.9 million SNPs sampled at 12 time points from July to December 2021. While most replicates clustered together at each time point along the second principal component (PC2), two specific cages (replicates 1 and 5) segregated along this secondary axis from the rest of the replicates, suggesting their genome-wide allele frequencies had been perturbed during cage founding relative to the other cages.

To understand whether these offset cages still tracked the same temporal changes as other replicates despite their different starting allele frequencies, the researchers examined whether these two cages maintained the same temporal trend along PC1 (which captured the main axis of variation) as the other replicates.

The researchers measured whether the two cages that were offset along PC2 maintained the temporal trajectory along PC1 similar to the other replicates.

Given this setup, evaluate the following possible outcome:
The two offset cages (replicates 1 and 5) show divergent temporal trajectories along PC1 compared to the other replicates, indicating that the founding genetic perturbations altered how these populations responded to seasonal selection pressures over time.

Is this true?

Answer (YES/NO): NO